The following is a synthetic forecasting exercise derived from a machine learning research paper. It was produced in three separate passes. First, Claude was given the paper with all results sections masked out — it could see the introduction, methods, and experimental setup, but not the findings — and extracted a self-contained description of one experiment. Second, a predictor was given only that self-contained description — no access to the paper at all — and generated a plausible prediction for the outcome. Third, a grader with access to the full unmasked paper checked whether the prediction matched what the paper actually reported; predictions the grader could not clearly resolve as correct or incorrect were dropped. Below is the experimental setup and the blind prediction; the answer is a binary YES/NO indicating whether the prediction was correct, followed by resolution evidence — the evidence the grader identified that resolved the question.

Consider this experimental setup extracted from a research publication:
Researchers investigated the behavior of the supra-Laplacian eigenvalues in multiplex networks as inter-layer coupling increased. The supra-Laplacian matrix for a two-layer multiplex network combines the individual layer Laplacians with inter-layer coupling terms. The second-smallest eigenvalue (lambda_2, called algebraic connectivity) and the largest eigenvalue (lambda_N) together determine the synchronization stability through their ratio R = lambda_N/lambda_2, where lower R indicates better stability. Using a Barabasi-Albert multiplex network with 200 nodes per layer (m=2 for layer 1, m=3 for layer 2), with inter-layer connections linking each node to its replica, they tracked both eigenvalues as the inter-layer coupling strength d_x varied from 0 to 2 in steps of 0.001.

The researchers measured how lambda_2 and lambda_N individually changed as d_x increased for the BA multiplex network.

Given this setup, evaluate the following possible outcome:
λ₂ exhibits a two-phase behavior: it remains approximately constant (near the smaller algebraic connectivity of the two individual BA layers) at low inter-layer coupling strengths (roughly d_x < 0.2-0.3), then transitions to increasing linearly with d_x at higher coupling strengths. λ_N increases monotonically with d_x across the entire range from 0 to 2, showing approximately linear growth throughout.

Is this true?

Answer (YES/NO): NO